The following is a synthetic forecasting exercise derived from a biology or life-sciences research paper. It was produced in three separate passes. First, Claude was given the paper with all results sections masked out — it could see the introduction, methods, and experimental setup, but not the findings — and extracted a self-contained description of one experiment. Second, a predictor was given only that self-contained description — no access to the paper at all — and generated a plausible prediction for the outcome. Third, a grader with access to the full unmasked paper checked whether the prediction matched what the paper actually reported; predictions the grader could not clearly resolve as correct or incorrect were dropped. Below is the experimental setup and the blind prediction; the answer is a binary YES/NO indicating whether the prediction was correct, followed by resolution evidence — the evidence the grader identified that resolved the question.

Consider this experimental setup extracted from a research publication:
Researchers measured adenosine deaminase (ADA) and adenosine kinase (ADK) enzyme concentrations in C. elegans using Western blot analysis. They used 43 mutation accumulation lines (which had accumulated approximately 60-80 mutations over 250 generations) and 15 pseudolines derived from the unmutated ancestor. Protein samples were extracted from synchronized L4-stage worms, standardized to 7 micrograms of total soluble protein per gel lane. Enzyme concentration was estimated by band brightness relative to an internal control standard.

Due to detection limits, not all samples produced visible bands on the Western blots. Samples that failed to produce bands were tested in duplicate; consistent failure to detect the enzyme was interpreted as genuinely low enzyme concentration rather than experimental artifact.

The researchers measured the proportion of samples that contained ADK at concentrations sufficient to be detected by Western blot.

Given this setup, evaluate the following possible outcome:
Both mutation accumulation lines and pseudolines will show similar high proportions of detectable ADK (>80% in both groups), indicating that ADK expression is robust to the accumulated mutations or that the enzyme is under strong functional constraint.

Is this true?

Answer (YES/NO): NO